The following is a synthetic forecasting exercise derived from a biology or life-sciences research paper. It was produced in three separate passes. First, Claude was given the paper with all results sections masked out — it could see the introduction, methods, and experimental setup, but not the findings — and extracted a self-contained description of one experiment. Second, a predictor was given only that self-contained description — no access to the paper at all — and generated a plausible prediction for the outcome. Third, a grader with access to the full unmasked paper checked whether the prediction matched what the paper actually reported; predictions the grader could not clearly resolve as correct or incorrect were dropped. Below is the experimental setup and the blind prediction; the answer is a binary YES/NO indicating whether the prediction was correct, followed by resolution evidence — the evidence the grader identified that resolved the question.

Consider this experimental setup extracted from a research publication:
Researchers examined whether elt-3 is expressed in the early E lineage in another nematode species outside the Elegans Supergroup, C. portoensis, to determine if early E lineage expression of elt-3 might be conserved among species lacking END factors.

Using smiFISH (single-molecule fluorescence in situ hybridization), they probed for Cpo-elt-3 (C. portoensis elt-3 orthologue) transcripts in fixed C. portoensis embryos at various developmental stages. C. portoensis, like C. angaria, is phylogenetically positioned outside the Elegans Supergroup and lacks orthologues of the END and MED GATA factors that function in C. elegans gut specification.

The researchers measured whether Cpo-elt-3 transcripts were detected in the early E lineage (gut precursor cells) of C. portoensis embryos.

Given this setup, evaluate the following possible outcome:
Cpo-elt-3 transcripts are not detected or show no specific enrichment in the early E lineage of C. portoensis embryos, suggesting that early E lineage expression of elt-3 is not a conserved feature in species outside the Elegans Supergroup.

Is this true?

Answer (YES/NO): NO